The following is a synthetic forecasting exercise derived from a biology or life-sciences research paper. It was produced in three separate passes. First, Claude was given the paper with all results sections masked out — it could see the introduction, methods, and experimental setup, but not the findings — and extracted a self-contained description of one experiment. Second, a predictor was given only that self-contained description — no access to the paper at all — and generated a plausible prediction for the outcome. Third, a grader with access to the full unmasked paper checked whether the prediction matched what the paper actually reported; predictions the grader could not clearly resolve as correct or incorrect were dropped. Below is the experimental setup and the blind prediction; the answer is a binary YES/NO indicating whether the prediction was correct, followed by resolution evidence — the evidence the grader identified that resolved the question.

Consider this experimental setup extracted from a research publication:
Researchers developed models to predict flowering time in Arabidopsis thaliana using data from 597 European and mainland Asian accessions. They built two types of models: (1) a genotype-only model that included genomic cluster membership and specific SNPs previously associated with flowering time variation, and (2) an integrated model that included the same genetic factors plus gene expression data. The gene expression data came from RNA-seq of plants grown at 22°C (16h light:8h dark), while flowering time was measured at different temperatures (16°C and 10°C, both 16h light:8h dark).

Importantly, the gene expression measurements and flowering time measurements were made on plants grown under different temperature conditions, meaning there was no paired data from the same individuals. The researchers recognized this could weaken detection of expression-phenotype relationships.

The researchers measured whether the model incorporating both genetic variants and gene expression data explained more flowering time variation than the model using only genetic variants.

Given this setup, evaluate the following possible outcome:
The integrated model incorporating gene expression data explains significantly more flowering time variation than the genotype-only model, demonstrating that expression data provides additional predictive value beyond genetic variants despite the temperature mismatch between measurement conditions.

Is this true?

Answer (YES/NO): YES